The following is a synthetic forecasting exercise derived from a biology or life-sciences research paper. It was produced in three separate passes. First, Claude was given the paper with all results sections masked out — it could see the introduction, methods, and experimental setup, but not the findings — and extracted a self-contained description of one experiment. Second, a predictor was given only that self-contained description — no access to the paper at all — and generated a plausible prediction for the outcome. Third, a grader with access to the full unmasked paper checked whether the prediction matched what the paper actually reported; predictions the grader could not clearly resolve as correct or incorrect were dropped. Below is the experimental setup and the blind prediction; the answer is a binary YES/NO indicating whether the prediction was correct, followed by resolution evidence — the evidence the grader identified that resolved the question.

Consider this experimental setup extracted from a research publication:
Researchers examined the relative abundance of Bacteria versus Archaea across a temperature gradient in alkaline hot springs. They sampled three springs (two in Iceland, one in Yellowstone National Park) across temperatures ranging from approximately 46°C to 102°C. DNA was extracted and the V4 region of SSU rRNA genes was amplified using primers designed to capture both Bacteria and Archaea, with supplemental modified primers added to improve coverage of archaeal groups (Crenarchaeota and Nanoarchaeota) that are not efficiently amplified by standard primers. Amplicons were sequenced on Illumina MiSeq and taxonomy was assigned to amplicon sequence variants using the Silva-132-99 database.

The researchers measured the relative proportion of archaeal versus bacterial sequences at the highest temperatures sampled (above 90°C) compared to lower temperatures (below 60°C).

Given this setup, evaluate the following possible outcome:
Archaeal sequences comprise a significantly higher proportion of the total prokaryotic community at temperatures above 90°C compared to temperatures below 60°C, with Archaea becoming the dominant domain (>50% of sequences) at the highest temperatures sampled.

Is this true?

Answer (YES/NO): YES